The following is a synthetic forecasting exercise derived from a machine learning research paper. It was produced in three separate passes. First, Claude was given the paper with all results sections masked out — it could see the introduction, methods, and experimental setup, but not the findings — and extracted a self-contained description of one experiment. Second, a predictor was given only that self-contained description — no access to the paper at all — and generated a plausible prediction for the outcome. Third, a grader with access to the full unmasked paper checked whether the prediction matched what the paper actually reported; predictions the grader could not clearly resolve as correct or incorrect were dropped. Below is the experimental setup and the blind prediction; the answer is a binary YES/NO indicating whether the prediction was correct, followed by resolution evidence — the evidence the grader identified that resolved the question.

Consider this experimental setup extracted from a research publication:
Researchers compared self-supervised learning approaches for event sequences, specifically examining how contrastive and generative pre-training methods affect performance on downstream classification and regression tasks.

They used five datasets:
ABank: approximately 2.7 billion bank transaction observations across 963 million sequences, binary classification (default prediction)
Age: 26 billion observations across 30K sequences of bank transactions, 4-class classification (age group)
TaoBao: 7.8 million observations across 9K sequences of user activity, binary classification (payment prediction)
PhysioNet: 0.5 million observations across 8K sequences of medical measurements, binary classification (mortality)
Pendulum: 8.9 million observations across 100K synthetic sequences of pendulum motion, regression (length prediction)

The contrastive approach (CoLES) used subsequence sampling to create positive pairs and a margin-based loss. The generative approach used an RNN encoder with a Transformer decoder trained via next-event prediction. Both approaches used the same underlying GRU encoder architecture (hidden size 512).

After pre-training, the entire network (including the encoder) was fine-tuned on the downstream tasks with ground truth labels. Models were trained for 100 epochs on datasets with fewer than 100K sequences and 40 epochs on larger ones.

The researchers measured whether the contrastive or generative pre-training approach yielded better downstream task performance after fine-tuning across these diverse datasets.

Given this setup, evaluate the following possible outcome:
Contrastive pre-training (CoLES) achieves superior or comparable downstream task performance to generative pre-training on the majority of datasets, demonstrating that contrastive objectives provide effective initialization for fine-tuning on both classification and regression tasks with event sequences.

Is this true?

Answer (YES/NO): NO